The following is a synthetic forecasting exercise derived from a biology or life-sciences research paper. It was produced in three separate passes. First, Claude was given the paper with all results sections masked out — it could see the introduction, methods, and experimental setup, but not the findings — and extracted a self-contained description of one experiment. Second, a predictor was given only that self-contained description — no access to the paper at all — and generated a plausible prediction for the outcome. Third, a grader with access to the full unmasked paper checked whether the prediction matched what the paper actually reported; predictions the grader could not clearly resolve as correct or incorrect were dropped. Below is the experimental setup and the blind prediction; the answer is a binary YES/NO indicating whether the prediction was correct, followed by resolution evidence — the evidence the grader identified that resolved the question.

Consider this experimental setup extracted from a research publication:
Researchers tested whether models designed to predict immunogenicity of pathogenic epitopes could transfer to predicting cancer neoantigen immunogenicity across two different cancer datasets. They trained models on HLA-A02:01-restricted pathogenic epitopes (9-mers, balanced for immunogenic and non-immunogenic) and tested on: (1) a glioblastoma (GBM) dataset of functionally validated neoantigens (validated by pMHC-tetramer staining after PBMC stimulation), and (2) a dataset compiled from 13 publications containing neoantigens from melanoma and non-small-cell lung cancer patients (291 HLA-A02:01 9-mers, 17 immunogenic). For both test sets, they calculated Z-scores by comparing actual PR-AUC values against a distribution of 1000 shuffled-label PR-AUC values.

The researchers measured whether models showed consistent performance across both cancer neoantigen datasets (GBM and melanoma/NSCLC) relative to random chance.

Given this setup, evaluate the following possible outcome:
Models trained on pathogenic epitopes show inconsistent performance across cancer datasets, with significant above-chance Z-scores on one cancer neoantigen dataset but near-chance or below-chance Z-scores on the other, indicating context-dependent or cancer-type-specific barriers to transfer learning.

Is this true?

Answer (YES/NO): YES